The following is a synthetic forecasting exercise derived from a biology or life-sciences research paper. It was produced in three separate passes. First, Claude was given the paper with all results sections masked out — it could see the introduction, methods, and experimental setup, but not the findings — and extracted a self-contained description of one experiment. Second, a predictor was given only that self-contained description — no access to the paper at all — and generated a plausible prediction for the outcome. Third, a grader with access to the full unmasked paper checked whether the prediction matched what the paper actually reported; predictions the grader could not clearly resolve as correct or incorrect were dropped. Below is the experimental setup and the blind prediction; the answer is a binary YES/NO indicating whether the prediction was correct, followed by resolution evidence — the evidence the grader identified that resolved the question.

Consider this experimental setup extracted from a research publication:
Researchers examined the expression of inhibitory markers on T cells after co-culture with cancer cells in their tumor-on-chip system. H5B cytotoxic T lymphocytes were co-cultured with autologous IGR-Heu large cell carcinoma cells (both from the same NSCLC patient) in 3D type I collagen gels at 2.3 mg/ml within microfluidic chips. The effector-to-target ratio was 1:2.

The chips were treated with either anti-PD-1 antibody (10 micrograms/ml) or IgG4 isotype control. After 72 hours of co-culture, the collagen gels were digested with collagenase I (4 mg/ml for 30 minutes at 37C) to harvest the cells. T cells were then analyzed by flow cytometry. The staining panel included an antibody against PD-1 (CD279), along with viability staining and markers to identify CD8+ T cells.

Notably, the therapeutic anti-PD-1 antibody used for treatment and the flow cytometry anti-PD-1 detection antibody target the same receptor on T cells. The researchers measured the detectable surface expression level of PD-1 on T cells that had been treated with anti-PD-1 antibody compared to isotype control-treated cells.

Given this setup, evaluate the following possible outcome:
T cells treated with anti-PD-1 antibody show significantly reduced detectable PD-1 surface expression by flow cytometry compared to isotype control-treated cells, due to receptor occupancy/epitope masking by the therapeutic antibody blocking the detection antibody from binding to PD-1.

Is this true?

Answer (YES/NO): YES